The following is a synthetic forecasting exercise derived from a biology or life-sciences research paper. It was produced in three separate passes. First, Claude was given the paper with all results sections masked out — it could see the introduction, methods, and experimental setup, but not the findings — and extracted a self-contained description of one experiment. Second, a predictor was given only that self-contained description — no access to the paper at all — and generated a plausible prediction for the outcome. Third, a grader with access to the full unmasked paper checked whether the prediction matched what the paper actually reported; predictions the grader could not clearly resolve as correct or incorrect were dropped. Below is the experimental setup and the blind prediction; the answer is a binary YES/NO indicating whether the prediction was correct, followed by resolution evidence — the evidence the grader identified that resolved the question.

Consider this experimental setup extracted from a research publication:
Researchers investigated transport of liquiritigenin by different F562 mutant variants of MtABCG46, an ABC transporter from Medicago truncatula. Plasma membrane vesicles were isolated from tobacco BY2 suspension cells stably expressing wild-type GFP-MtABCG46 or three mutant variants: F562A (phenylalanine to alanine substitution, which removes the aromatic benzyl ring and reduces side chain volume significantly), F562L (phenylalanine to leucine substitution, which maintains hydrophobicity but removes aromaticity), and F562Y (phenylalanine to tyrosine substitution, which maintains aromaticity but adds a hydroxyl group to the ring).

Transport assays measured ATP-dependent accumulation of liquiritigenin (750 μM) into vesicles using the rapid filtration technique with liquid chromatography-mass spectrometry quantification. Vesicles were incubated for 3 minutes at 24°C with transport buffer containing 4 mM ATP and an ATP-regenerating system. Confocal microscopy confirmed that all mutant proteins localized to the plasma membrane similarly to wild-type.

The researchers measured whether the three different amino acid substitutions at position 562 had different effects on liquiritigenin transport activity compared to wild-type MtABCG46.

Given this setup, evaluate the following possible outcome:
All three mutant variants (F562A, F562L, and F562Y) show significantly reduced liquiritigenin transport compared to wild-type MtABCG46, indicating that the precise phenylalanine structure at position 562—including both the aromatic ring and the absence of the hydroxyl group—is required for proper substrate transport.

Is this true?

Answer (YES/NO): NO